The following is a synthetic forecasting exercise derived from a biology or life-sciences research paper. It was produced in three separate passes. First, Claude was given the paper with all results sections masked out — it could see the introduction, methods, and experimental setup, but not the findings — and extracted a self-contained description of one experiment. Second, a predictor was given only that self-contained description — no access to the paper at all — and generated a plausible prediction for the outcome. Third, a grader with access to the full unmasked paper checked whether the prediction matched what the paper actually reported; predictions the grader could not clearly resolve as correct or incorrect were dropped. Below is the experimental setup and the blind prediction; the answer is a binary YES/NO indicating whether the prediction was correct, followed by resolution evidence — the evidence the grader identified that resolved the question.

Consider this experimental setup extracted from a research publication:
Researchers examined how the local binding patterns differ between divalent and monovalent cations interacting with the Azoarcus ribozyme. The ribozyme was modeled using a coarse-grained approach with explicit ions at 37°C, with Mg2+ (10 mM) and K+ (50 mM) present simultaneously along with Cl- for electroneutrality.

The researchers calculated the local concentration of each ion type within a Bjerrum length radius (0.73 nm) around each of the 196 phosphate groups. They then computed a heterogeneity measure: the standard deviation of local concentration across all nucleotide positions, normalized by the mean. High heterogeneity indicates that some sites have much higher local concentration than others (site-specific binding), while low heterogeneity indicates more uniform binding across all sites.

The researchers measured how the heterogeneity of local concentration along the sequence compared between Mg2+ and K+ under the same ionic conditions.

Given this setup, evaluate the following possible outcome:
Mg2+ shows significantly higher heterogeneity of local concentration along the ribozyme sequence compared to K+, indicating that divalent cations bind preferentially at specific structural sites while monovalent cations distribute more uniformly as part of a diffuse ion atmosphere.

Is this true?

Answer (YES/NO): YES